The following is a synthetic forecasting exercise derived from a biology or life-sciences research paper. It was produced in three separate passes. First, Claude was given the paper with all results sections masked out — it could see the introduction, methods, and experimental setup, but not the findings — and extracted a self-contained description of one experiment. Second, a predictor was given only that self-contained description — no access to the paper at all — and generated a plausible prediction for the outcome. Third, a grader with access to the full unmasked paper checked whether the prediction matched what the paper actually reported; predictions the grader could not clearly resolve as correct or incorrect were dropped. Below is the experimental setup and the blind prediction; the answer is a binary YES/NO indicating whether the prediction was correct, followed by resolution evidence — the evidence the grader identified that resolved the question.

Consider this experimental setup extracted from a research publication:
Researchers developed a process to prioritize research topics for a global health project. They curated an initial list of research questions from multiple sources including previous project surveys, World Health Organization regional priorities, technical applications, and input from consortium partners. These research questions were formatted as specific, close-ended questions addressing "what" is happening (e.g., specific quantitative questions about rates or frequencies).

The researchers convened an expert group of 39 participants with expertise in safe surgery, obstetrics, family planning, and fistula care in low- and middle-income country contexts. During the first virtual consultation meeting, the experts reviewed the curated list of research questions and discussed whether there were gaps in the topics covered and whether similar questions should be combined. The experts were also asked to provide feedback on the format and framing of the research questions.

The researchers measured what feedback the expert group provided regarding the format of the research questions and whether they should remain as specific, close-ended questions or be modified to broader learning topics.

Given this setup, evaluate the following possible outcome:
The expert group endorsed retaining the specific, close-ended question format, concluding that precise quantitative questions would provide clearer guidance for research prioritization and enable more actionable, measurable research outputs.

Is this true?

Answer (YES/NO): NO